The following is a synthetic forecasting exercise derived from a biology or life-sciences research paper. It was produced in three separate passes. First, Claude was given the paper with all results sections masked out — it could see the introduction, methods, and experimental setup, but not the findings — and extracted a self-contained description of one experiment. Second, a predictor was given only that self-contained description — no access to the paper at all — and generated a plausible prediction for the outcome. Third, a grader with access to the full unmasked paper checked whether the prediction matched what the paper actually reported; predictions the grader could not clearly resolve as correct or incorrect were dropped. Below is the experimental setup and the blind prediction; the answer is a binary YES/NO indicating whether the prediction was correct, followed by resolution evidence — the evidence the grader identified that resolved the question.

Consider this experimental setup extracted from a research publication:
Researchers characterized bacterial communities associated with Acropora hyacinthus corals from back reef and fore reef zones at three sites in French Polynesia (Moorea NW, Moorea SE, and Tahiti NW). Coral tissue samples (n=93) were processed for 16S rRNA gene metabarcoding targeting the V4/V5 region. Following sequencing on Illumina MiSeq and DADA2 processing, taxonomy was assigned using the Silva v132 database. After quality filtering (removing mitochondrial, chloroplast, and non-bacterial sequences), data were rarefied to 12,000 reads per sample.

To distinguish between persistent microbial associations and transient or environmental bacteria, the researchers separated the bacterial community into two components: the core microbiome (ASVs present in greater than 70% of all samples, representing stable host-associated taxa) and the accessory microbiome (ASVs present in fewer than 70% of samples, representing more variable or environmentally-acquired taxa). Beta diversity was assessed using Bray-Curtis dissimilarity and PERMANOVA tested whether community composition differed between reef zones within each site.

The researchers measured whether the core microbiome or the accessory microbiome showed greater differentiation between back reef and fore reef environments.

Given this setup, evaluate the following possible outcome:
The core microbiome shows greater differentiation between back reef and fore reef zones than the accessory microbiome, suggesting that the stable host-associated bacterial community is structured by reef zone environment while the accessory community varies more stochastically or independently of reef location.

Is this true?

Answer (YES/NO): NO